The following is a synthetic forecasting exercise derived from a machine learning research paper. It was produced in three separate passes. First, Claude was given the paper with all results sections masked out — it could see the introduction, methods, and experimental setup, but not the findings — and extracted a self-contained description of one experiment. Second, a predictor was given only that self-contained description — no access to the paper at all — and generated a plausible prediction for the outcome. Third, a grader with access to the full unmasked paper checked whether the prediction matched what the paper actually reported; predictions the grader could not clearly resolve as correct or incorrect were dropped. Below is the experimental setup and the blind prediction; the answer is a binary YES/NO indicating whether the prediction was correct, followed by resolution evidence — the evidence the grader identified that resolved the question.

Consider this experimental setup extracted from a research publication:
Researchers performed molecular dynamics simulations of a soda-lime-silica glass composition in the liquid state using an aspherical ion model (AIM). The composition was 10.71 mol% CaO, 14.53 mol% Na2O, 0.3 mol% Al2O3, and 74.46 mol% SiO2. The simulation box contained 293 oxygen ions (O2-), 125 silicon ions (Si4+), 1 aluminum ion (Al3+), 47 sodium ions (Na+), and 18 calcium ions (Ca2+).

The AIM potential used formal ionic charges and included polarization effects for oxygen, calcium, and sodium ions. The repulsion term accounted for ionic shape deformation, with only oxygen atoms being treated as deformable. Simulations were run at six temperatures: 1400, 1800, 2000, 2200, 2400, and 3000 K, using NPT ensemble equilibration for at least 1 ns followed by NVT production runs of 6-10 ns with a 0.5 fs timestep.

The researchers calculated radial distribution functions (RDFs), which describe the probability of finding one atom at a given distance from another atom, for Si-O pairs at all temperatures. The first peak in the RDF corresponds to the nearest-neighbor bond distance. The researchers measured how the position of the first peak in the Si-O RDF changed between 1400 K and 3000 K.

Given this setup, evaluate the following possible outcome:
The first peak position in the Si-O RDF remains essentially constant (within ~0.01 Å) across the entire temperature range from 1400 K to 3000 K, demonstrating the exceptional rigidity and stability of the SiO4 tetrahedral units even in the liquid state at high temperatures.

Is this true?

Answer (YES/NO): YES